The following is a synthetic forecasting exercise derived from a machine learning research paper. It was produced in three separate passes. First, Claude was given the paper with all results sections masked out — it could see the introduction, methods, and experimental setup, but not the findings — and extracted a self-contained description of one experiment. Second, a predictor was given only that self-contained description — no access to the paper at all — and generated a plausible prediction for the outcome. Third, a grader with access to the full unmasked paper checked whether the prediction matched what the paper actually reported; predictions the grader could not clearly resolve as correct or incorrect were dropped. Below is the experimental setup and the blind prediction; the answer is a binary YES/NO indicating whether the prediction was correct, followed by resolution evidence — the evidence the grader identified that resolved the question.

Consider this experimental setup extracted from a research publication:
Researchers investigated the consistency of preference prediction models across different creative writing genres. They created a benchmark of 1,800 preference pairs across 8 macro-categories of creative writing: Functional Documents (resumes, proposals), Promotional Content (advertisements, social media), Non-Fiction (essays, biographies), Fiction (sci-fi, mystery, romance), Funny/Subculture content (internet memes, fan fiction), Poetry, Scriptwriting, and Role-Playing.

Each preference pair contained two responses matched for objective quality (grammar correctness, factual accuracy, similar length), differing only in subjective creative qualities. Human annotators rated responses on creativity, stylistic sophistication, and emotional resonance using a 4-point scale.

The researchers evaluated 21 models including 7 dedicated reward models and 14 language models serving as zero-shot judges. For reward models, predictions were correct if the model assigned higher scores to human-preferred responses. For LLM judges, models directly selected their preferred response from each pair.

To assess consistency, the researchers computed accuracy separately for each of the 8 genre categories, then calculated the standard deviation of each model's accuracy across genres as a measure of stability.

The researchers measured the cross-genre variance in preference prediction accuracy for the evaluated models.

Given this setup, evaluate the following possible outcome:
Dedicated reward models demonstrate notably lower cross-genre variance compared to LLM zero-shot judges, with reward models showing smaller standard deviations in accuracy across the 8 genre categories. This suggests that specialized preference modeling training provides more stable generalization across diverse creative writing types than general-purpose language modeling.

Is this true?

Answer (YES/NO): NO